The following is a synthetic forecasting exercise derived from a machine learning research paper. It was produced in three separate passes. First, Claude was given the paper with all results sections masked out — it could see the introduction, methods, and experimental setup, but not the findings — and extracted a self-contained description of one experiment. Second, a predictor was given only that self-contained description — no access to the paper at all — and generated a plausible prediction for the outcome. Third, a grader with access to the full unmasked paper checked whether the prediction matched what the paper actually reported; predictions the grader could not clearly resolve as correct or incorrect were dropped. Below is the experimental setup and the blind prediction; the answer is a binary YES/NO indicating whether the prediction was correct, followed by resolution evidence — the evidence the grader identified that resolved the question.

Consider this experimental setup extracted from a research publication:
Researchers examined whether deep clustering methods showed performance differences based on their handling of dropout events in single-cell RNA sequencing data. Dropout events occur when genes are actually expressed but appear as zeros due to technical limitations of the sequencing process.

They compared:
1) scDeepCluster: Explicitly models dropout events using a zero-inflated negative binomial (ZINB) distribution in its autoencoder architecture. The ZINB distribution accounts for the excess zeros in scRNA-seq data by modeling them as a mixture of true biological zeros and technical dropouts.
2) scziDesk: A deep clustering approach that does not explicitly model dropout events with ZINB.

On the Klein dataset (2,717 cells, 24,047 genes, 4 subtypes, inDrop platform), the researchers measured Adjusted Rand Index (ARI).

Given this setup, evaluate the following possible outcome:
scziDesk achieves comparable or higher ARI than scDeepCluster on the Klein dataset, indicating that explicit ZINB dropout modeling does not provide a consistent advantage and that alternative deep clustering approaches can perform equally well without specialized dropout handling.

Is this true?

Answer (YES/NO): YES